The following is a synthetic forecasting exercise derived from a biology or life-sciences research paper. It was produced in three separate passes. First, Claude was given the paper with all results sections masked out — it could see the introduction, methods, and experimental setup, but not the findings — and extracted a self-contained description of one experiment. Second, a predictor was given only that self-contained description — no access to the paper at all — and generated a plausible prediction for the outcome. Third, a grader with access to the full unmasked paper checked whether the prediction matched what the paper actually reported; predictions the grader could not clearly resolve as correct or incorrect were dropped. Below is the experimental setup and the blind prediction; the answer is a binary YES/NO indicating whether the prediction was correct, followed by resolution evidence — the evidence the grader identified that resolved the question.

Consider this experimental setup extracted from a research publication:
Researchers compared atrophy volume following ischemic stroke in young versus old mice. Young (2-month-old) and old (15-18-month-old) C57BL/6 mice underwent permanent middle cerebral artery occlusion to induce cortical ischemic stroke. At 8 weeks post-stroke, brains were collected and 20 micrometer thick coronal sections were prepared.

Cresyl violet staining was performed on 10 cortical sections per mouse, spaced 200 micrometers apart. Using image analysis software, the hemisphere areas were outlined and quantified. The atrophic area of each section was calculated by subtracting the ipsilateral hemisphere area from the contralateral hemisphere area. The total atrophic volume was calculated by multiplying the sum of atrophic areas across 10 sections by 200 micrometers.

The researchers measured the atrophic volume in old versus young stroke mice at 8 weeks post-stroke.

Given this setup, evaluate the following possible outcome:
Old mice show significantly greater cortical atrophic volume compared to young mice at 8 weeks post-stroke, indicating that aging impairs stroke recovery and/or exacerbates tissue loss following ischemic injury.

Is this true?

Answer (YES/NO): YES